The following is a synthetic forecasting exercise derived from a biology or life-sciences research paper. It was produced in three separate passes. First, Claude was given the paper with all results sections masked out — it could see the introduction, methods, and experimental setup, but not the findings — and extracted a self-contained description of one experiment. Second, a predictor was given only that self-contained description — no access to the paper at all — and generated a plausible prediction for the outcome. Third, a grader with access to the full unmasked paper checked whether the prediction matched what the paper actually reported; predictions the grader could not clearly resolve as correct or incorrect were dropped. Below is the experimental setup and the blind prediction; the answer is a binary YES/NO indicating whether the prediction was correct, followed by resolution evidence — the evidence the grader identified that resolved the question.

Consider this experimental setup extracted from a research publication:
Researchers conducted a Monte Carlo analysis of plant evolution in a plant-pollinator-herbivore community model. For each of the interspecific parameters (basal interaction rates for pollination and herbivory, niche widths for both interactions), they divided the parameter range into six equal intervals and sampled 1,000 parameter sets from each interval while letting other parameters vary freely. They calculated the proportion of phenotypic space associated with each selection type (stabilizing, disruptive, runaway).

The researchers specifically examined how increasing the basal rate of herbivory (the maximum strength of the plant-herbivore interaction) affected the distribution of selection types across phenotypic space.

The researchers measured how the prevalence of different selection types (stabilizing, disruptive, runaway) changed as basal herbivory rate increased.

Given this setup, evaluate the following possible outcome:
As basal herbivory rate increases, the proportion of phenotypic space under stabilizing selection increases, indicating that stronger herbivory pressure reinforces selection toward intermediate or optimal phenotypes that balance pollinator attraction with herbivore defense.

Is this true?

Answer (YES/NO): NO